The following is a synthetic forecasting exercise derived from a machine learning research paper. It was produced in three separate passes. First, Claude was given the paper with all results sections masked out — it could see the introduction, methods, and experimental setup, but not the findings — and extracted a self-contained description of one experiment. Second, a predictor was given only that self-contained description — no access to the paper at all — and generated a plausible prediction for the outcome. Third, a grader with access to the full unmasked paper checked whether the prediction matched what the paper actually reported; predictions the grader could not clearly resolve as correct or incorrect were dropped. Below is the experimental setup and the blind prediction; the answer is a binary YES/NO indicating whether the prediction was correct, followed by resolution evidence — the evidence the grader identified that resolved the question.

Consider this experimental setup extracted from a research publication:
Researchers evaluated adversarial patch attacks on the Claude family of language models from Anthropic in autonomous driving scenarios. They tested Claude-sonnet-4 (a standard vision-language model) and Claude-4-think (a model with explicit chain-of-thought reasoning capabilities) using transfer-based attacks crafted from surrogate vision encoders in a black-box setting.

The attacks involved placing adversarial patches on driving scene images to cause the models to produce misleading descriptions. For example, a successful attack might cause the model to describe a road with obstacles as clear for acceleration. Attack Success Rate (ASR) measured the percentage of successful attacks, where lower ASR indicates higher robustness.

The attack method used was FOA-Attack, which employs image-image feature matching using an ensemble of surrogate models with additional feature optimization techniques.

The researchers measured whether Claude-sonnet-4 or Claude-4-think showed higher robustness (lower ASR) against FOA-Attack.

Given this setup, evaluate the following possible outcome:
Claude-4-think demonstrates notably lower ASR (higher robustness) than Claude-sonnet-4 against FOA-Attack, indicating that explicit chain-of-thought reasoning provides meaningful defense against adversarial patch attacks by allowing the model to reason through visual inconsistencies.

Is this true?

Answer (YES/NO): NO